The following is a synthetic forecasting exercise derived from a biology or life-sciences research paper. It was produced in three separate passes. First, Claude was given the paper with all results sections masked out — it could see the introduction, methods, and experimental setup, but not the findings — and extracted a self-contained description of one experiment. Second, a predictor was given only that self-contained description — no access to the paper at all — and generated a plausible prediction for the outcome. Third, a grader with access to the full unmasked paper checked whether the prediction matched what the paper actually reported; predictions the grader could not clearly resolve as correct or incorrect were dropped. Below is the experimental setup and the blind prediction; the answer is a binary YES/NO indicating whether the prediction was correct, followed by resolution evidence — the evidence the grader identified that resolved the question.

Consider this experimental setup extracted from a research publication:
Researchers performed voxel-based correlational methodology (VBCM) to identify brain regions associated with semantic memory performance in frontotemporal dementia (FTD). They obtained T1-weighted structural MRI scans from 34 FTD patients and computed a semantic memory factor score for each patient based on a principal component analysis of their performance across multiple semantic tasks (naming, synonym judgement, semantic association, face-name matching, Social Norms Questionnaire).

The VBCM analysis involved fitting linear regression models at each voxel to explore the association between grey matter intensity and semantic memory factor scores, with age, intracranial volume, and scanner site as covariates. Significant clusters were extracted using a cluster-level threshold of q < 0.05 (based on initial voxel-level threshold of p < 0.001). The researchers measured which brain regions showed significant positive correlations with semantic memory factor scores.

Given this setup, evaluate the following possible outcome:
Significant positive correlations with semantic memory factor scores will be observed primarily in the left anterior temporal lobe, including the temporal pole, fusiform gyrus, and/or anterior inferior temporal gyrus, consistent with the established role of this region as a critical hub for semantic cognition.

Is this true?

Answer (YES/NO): NO